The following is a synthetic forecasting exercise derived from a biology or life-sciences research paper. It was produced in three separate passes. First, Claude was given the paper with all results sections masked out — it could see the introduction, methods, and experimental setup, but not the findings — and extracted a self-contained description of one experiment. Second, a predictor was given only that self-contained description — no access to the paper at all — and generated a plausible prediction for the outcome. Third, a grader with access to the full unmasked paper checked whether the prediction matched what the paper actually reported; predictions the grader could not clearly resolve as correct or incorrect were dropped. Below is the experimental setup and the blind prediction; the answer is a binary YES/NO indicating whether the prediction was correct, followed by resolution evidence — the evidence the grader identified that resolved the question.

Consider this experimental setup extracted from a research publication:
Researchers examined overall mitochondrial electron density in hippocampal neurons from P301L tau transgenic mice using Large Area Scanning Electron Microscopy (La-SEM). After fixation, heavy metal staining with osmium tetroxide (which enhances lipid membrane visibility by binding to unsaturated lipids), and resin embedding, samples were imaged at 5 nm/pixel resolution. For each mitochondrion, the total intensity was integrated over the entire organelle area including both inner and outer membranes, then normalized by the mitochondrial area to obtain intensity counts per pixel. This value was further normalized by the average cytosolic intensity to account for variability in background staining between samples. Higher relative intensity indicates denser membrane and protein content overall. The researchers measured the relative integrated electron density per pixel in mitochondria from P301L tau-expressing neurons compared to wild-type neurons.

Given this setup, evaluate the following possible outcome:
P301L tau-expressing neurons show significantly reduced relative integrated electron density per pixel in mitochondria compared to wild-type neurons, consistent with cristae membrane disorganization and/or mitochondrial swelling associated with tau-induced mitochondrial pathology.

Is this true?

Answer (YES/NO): NO